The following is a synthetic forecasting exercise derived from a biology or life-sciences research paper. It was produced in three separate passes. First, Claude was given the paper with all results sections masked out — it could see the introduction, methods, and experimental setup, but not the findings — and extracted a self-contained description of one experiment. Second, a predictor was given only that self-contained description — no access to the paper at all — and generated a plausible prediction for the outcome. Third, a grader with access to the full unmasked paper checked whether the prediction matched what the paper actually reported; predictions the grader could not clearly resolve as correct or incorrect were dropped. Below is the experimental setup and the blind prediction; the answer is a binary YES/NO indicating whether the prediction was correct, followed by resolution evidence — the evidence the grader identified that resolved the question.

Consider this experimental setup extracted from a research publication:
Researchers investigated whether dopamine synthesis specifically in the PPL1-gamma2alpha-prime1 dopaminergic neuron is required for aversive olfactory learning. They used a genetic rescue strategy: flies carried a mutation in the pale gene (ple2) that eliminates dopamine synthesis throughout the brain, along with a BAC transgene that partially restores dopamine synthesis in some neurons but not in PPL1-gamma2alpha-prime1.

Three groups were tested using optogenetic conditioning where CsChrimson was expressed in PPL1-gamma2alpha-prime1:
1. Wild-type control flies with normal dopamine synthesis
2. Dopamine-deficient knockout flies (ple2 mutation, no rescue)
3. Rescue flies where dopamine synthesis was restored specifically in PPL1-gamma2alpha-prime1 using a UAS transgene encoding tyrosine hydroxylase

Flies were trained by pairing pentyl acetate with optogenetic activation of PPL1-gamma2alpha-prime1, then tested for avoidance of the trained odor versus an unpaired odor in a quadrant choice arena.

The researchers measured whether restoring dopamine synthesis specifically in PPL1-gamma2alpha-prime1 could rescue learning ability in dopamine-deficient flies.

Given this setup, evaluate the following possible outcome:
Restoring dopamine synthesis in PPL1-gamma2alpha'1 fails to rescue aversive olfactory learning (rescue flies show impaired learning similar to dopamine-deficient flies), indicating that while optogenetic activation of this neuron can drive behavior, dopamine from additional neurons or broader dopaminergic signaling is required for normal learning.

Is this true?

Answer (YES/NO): NO